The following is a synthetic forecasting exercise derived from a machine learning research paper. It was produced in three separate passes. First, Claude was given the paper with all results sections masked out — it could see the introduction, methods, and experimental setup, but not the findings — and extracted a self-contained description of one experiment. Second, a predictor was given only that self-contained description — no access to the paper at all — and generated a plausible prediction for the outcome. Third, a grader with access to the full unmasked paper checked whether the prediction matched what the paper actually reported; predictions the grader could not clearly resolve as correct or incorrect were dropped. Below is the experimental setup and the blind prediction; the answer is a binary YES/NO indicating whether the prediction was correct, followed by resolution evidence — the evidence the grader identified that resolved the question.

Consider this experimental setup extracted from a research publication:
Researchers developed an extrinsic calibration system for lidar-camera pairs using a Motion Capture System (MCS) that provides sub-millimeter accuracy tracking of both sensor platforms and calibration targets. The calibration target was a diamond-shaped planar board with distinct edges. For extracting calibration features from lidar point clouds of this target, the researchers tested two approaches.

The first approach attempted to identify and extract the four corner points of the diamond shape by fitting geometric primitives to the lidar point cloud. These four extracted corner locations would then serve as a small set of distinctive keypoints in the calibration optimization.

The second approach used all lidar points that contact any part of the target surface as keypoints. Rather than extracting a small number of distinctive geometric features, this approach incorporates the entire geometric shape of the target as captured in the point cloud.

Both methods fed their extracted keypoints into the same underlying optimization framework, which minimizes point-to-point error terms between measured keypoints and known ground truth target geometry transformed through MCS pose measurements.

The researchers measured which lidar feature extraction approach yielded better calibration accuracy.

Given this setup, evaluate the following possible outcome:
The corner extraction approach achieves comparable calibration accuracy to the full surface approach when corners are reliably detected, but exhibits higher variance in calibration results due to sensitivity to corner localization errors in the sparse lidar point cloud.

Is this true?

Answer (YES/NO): NO